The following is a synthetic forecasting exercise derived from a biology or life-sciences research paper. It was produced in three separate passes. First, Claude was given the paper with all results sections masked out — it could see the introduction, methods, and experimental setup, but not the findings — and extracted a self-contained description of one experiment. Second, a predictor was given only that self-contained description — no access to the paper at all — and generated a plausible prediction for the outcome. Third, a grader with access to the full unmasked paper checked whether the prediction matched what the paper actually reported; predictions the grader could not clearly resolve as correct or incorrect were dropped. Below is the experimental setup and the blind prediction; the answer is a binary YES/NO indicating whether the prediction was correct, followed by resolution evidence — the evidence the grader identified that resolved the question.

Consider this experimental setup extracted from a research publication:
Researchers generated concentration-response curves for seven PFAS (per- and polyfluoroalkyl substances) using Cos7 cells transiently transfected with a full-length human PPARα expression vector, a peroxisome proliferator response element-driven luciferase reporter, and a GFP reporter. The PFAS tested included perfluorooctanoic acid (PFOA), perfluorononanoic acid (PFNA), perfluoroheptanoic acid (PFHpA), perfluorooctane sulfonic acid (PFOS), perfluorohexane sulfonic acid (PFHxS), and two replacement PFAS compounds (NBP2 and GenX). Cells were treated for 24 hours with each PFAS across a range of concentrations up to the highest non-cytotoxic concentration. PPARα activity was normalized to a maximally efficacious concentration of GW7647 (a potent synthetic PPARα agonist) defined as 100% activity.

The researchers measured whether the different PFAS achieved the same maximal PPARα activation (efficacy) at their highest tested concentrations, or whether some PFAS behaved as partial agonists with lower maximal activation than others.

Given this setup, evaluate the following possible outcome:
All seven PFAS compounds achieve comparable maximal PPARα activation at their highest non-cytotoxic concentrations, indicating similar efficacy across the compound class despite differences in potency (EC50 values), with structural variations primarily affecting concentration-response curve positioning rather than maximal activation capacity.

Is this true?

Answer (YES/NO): NO